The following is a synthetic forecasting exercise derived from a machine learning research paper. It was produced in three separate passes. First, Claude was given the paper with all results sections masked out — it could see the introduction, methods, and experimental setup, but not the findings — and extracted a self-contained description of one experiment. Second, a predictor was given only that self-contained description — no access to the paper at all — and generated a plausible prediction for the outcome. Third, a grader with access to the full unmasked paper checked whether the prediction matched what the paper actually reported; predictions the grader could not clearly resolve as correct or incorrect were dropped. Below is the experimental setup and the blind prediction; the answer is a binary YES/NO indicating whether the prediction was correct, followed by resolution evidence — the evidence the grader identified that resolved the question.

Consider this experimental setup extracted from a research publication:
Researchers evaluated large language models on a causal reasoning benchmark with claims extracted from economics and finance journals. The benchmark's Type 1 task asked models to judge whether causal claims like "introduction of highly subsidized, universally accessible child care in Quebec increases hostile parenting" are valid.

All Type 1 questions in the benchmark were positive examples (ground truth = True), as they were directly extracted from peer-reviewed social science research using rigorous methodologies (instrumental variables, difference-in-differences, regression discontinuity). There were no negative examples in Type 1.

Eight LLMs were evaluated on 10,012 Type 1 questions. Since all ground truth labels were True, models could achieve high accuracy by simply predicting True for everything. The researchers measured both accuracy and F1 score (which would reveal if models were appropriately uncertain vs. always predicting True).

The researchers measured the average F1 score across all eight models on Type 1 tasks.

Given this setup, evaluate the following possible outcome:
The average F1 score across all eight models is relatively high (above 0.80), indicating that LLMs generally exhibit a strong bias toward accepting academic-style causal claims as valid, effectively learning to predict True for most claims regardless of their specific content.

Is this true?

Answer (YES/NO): NO